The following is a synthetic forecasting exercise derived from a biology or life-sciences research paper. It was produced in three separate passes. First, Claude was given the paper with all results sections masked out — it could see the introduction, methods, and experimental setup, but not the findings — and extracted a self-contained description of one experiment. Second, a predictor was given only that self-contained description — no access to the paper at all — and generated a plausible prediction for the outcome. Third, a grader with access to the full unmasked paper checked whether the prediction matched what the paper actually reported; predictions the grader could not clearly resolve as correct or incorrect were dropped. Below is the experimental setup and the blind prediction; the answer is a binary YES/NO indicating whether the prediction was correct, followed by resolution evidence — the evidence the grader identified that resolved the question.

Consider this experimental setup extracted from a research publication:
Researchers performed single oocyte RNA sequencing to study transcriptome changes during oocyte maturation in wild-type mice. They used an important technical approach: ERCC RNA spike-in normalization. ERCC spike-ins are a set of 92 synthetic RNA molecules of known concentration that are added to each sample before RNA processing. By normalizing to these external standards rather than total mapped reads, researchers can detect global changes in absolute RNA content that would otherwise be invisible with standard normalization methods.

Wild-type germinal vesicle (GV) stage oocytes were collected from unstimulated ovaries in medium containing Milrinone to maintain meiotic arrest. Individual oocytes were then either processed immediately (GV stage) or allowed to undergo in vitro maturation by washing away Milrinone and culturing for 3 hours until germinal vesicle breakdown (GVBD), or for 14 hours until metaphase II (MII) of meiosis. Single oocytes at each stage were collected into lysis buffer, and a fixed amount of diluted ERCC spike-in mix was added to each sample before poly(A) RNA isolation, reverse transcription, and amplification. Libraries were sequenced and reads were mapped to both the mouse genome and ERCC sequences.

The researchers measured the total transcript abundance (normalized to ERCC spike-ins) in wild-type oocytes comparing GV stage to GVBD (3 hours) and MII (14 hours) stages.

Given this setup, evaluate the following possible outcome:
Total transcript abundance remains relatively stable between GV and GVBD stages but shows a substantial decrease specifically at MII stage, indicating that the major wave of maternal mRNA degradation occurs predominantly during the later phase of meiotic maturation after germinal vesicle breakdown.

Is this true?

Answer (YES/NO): YES